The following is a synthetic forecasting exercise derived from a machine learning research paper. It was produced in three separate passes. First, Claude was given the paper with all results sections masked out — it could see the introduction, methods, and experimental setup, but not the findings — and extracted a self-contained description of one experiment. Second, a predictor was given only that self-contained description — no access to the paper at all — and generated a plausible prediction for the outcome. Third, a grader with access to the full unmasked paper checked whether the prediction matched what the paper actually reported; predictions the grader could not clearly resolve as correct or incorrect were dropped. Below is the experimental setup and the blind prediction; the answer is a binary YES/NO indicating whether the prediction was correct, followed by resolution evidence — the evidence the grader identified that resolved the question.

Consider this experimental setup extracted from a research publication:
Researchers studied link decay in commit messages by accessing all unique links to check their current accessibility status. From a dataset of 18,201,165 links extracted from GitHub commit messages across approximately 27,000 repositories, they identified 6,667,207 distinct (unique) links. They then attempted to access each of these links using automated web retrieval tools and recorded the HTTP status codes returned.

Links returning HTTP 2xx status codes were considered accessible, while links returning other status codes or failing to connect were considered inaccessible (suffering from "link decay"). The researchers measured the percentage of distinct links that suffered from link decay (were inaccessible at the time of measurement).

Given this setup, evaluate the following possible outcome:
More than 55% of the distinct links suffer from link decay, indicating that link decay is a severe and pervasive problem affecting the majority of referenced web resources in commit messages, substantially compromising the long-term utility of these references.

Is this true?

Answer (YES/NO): YES